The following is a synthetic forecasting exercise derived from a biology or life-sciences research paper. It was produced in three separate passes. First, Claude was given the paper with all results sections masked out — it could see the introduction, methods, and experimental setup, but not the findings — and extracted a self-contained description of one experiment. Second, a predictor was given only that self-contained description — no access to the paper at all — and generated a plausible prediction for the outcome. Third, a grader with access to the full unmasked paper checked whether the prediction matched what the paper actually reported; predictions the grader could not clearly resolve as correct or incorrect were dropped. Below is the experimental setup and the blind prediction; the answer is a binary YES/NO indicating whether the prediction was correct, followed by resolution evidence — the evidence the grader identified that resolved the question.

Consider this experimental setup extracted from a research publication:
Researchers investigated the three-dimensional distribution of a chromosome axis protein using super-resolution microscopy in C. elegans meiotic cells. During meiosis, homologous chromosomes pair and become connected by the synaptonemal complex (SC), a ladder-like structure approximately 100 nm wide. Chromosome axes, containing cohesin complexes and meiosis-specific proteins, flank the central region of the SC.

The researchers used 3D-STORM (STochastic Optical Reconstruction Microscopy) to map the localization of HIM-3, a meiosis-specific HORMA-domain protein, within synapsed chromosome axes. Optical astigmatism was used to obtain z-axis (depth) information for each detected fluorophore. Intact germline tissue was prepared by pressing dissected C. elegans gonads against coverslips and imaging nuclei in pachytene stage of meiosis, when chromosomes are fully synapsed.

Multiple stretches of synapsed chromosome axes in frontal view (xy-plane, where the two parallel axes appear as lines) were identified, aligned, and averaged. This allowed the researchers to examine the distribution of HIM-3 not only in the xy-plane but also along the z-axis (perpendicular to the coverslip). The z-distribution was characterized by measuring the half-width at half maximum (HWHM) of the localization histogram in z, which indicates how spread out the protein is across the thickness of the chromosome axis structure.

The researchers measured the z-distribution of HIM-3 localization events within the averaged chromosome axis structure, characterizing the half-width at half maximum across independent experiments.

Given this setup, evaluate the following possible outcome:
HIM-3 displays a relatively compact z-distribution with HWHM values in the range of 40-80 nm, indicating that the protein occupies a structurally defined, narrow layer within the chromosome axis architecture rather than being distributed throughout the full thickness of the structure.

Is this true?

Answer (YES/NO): NO